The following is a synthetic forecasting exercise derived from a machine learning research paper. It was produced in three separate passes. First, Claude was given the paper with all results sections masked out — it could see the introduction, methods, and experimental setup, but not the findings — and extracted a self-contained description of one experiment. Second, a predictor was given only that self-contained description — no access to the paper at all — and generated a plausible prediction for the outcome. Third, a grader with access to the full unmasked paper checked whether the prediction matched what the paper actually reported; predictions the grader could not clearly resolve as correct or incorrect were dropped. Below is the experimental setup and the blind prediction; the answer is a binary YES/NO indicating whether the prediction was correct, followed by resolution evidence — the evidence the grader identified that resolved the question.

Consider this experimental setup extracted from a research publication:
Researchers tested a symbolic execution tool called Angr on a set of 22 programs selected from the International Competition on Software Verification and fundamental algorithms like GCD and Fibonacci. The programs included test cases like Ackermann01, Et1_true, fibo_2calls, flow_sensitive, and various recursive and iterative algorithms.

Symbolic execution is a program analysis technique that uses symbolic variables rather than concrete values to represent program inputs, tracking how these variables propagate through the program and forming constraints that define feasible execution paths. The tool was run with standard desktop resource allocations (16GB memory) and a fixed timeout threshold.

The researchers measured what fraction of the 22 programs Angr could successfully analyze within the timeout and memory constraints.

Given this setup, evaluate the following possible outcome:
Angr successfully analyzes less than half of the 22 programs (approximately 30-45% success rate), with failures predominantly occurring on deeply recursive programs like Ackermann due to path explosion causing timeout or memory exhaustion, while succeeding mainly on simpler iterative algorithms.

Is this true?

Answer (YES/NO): NO